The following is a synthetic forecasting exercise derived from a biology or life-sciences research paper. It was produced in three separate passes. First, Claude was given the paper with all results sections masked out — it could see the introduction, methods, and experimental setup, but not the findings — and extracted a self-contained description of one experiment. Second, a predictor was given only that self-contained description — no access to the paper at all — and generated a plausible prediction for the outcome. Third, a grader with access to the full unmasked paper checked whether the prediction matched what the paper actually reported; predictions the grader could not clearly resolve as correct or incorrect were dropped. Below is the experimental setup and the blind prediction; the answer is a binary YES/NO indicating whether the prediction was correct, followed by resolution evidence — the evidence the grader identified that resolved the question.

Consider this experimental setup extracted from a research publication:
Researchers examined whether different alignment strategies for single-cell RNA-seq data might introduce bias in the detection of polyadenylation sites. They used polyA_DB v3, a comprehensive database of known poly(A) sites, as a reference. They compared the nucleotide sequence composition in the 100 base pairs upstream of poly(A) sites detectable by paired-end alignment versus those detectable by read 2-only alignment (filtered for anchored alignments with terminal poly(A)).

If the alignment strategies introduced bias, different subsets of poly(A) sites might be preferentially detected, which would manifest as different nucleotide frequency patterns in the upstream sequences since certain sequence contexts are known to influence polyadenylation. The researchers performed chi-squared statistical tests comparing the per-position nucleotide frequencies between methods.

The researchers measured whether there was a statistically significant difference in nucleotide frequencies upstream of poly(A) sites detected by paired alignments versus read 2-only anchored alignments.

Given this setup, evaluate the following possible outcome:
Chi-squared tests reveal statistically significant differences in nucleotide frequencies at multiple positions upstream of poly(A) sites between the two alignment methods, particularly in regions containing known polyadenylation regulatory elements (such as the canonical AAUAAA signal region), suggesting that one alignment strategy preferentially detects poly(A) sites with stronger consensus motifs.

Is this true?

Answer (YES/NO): NO